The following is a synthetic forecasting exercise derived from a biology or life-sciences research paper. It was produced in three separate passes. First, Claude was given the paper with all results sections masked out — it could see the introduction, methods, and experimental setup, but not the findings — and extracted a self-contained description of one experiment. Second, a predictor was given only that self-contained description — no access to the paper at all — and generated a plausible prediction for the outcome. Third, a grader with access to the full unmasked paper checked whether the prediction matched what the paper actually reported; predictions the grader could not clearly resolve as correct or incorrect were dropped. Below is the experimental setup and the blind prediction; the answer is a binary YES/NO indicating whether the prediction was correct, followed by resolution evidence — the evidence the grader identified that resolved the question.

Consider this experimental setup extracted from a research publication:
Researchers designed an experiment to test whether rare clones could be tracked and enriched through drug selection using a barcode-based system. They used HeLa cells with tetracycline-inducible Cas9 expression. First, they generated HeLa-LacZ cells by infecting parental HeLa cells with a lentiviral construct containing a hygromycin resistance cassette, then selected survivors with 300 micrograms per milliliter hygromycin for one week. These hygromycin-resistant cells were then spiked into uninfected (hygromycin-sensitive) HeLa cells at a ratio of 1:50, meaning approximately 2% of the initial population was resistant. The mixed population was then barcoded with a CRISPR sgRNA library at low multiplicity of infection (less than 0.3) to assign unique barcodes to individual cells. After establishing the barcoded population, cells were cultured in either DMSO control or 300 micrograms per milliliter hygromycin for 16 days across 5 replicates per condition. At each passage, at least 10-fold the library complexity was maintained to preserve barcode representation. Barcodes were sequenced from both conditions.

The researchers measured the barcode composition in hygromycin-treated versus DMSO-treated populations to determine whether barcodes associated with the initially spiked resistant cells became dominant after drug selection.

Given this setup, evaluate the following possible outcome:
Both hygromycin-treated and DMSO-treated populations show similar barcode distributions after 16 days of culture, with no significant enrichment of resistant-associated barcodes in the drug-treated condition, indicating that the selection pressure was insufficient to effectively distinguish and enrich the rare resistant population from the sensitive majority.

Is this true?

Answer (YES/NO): NO